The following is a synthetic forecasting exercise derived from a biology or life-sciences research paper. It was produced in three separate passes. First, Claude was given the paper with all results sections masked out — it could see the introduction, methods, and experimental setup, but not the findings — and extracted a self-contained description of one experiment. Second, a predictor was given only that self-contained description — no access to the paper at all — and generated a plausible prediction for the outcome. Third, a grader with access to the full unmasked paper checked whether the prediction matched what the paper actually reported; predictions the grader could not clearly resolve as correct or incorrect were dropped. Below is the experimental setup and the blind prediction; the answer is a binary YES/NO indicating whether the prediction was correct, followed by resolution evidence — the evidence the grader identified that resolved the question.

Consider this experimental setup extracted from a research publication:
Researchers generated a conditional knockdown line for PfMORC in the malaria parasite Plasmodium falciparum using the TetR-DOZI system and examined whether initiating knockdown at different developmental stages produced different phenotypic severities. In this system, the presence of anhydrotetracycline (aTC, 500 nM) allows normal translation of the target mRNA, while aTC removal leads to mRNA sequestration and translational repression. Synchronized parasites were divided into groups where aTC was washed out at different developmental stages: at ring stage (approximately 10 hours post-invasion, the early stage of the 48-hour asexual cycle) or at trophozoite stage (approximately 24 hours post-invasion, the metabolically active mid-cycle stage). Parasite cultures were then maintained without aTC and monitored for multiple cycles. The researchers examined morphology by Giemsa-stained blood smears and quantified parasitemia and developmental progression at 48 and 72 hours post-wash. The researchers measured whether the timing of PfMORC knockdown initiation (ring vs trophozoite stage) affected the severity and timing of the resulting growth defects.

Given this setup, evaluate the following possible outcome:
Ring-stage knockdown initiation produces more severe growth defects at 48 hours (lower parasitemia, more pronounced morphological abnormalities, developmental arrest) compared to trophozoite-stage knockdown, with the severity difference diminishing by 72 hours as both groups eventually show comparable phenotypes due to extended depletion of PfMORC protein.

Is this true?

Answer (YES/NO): NO